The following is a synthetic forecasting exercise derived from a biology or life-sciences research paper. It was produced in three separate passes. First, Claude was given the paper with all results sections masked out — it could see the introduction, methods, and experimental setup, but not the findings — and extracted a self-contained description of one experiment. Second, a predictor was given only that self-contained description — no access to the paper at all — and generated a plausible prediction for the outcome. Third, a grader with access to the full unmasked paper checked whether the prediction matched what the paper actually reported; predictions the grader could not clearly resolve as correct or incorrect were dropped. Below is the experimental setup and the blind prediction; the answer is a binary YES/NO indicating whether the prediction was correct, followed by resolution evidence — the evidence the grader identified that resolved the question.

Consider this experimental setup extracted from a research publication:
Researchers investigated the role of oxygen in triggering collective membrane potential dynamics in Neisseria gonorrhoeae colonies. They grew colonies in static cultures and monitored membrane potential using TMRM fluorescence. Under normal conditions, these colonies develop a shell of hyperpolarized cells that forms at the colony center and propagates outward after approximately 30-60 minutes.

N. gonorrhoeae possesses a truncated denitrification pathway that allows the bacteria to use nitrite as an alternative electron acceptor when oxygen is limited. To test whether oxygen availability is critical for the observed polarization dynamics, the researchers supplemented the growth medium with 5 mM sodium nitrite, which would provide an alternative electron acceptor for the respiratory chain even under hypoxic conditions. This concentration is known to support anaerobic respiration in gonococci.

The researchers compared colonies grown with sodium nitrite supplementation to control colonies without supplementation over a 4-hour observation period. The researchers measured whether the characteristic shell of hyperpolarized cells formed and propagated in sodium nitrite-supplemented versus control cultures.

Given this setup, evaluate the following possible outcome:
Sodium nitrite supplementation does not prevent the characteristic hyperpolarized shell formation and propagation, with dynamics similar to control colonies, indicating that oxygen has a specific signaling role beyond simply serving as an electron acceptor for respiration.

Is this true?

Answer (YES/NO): NO